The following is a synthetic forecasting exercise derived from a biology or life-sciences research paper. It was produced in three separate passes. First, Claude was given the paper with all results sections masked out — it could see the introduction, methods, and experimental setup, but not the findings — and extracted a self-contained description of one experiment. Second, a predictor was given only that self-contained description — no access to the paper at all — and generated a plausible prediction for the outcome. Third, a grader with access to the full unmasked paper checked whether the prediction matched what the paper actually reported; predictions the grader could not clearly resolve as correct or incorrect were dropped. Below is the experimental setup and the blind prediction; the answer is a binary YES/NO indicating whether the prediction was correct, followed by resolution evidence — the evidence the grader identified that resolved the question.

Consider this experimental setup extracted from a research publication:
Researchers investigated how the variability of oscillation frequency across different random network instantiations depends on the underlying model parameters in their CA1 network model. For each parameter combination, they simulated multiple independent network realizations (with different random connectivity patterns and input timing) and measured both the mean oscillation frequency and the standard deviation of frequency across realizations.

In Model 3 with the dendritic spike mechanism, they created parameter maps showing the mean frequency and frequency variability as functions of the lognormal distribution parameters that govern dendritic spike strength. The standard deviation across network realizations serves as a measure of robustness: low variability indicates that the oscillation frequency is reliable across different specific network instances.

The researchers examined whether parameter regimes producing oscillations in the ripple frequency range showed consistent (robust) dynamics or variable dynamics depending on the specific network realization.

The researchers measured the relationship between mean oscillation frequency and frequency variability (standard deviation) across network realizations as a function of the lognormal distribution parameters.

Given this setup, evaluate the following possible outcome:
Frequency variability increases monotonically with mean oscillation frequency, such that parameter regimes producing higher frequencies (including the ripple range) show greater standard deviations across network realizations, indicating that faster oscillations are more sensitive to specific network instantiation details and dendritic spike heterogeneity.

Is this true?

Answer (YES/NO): NO